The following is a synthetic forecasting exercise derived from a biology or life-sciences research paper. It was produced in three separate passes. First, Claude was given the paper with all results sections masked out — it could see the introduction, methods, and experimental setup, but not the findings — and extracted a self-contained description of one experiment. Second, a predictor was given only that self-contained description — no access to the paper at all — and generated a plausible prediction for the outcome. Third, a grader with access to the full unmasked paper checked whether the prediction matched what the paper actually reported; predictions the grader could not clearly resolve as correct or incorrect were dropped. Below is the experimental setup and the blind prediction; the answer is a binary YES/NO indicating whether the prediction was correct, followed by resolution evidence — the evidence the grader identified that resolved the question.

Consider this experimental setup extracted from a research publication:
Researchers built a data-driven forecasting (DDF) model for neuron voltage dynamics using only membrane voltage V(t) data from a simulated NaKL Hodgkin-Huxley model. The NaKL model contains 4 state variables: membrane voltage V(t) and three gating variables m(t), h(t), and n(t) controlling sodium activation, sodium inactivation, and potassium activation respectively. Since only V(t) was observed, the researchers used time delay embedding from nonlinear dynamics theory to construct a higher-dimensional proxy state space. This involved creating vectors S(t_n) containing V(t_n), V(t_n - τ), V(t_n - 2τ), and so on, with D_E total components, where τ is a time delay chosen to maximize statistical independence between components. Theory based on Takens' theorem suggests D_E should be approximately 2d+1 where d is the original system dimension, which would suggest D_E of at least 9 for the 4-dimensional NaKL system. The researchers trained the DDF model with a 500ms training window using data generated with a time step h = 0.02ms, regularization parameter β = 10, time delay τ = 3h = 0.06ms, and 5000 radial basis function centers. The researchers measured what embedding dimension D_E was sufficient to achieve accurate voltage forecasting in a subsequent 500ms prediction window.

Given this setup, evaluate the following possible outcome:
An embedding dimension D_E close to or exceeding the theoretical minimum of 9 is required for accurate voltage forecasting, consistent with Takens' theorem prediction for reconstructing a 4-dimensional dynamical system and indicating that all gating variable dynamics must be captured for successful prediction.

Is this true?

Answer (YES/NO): NO